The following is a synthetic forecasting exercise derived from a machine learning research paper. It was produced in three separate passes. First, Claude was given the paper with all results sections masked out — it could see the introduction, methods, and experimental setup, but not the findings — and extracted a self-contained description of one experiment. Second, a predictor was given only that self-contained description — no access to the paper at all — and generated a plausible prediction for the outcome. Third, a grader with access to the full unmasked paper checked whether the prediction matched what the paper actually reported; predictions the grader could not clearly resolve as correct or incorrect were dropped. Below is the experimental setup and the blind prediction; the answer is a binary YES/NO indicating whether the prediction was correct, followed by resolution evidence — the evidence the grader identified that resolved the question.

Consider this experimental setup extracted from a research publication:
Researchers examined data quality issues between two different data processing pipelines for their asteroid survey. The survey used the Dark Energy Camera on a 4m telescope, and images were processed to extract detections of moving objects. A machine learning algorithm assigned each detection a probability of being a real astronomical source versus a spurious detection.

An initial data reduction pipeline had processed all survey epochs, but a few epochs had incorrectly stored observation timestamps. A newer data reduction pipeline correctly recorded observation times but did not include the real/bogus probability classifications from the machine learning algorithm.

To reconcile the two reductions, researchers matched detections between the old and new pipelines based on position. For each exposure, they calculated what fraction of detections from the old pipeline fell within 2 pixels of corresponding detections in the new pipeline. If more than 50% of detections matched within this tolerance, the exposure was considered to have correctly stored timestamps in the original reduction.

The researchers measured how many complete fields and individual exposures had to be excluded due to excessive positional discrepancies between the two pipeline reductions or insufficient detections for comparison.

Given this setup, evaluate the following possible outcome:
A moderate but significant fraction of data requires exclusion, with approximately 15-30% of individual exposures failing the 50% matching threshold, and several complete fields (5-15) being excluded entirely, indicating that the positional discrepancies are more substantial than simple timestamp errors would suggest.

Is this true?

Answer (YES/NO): NO